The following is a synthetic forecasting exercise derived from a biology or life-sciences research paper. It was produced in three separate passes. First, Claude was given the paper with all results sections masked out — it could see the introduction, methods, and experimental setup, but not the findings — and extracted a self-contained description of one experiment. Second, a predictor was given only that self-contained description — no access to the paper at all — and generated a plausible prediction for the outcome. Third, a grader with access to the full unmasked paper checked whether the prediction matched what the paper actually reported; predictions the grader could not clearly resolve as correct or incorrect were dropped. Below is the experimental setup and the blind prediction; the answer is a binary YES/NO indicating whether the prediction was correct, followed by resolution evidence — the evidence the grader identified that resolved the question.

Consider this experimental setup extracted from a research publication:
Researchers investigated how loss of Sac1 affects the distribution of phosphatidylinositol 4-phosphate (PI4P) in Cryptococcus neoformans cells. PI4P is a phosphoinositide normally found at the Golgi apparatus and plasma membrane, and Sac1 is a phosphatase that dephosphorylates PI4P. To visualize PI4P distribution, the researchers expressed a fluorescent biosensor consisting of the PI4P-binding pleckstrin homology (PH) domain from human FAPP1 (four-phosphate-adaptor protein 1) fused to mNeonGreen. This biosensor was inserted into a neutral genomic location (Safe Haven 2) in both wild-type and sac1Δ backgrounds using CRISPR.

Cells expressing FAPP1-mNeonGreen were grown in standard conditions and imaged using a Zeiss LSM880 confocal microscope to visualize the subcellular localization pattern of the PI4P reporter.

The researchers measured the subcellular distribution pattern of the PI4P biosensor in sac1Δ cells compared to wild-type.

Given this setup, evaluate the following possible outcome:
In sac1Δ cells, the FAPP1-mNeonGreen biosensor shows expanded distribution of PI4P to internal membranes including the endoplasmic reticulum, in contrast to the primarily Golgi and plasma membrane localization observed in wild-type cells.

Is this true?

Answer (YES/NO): NO